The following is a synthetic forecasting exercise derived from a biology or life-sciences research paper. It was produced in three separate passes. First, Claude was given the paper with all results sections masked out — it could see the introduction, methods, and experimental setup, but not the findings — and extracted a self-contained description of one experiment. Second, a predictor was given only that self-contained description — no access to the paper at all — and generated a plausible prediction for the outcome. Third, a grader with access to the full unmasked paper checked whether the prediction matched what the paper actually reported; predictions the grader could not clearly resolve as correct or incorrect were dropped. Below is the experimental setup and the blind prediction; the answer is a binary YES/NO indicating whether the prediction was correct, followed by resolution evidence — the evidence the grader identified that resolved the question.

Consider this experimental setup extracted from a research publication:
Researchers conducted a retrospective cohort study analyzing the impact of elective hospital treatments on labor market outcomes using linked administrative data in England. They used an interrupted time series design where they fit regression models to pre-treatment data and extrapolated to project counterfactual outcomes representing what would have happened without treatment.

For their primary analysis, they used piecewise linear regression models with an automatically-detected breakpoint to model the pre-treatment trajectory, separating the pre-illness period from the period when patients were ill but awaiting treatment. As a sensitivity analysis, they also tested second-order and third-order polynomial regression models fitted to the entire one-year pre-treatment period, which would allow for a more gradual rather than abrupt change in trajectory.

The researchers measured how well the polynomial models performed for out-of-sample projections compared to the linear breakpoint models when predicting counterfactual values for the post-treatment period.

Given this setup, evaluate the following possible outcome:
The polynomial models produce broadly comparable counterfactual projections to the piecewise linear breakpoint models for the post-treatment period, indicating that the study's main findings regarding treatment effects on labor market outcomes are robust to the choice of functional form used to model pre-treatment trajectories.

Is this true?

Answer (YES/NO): NO